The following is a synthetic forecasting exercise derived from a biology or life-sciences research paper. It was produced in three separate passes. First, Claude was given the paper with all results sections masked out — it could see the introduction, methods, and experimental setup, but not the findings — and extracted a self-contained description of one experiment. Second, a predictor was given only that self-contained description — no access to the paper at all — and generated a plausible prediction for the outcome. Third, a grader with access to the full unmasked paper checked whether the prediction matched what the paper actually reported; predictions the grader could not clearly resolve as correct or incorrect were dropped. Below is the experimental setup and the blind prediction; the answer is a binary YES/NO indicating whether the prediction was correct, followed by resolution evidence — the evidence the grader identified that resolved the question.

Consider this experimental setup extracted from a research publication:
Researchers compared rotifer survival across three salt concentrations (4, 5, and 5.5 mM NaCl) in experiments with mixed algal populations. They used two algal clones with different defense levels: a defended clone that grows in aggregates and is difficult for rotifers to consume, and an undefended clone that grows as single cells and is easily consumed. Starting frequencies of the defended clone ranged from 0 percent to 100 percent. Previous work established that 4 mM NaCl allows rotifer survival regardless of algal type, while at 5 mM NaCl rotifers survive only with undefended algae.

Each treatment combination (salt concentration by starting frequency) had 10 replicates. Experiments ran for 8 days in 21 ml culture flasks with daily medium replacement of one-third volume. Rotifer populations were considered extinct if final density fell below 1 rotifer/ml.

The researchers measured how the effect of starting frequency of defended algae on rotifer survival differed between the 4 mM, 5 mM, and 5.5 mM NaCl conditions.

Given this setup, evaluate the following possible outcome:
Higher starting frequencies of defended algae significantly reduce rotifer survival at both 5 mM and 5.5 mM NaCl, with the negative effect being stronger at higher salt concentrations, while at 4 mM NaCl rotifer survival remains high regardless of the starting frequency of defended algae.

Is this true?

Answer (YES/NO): NO